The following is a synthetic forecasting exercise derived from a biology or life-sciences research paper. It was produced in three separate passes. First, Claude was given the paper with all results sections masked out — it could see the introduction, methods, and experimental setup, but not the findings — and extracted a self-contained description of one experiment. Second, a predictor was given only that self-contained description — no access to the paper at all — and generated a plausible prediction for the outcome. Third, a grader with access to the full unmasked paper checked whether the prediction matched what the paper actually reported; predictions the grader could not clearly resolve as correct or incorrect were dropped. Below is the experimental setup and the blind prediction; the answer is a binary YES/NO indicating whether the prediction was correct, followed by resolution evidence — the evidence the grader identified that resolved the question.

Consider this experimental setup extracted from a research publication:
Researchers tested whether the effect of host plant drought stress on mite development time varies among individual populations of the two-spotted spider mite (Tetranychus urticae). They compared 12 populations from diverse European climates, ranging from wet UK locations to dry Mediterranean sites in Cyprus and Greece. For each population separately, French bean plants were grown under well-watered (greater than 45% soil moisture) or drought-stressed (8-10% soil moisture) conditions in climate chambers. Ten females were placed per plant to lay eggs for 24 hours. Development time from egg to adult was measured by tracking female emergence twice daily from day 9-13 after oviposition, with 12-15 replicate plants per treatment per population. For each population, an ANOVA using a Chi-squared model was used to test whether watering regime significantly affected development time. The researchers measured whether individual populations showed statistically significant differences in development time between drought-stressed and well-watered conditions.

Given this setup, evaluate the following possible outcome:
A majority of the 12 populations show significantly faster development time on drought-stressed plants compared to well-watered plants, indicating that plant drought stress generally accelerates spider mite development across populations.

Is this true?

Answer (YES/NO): YES